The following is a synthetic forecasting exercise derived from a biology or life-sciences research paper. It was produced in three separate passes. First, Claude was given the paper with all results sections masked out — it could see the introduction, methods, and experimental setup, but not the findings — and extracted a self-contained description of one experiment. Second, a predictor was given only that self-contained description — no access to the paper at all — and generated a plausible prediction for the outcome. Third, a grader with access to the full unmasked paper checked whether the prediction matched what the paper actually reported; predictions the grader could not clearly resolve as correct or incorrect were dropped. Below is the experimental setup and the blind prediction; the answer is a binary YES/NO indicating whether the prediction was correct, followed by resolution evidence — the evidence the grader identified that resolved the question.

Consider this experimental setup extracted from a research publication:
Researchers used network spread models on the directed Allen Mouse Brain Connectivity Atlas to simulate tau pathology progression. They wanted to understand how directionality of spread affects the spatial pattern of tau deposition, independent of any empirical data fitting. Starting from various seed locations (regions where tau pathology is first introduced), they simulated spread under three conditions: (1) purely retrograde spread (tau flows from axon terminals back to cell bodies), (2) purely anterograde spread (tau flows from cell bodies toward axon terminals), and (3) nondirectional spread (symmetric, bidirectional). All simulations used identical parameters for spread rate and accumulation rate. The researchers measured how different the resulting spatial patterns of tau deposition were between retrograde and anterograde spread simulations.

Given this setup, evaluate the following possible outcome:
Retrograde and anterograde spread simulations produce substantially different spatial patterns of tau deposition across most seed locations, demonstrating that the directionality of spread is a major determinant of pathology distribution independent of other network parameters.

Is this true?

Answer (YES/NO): YES